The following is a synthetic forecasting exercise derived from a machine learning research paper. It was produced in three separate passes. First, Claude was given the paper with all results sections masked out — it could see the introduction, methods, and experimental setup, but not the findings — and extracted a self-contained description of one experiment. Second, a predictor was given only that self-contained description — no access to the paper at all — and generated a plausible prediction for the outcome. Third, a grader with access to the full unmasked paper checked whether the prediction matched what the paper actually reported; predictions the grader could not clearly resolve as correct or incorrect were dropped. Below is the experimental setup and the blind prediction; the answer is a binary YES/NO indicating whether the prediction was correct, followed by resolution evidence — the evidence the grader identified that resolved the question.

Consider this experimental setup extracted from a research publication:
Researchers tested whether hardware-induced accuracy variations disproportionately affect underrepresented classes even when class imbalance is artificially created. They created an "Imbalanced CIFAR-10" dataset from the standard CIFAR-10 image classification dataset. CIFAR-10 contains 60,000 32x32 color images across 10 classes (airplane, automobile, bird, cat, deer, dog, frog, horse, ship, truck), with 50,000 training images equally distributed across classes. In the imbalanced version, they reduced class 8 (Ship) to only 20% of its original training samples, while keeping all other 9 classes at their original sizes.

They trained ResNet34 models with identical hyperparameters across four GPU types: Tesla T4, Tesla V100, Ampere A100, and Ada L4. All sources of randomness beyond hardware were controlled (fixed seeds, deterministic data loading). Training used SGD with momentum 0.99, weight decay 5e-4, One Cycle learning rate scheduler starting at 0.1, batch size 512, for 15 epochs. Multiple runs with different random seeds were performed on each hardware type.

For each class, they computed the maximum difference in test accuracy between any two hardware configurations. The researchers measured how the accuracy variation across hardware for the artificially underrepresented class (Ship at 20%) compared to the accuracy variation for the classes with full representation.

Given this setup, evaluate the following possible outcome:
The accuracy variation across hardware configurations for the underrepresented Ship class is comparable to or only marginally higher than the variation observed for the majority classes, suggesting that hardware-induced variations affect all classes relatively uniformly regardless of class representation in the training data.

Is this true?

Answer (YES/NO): NO